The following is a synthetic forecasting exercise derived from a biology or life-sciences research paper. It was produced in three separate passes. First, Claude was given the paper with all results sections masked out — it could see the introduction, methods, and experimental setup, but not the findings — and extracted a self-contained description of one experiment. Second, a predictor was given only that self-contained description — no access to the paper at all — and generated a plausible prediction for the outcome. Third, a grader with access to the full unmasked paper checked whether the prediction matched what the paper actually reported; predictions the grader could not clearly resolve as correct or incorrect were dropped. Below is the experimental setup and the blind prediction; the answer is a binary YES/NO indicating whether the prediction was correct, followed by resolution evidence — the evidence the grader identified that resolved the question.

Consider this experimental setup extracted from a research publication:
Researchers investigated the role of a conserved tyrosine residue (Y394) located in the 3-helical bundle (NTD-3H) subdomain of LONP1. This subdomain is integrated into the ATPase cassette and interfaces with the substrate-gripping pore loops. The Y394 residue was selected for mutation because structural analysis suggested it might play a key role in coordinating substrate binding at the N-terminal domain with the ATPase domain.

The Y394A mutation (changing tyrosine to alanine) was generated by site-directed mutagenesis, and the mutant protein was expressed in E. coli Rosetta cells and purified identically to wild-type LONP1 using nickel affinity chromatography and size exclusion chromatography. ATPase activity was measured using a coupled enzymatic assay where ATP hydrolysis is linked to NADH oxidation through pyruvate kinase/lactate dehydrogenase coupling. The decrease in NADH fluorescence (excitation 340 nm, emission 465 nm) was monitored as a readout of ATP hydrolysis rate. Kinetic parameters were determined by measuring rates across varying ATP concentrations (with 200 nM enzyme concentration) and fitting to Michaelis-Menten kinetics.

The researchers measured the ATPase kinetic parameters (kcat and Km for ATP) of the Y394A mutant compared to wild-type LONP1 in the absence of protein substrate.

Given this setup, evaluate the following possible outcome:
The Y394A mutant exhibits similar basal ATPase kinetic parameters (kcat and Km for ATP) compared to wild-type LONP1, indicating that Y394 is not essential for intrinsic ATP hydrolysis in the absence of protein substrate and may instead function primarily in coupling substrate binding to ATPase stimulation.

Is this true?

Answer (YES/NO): NO